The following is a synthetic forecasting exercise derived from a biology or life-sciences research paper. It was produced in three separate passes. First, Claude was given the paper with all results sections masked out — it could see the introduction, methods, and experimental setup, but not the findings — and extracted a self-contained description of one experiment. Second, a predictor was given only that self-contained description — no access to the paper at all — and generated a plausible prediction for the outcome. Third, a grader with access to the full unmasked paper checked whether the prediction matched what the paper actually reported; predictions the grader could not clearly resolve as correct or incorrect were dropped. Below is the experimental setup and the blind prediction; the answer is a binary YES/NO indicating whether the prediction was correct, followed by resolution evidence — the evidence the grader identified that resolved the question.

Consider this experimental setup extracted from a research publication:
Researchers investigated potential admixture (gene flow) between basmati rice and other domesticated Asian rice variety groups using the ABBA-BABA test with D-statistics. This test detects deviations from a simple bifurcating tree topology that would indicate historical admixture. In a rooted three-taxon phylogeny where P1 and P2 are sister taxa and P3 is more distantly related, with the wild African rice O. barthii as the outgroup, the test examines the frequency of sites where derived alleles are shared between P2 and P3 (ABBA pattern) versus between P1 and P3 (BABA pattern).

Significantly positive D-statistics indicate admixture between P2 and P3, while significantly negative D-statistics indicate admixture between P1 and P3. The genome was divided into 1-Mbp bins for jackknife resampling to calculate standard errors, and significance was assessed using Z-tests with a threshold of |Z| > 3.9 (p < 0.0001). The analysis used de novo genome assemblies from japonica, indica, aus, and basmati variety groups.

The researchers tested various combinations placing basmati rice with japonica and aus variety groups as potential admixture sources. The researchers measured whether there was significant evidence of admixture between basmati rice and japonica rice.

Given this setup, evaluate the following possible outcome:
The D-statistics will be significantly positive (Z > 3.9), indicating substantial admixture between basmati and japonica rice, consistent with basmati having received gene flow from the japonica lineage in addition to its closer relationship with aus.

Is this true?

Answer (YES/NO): NO